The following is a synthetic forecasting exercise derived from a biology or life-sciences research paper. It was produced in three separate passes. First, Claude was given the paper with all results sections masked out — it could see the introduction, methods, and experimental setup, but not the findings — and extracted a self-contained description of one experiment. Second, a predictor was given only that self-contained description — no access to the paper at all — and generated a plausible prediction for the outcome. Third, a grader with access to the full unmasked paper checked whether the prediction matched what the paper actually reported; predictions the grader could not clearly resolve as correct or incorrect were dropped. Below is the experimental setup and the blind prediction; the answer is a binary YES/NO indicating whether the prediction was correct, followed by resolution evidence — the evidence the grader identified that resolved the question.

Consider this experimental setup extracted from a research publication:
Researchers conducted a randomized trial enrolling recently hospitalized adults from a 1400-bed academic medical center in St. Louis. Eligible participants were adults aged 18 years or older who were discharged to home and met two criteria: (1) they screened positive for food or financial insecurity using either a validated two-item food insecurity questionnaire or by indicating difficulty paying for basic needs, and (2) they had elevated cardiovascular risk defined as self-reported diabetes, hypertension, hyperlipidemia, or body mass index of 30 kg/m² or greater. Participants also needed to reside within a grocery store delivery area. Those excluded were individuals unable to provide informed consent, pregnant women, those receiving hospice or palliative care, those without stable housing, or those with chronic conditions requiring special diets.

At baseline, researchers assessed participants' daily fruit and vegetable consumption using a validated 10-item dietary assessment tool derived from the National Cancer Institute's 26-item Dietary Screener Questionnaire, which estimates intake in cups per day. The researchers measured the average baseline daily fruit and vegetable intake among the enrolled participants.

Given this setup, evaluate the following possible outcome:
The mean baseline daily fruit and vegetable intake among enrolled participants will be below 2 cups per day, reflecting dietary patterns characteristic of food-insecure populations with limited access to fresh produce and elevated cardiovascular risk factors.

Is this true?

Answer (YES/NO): NO